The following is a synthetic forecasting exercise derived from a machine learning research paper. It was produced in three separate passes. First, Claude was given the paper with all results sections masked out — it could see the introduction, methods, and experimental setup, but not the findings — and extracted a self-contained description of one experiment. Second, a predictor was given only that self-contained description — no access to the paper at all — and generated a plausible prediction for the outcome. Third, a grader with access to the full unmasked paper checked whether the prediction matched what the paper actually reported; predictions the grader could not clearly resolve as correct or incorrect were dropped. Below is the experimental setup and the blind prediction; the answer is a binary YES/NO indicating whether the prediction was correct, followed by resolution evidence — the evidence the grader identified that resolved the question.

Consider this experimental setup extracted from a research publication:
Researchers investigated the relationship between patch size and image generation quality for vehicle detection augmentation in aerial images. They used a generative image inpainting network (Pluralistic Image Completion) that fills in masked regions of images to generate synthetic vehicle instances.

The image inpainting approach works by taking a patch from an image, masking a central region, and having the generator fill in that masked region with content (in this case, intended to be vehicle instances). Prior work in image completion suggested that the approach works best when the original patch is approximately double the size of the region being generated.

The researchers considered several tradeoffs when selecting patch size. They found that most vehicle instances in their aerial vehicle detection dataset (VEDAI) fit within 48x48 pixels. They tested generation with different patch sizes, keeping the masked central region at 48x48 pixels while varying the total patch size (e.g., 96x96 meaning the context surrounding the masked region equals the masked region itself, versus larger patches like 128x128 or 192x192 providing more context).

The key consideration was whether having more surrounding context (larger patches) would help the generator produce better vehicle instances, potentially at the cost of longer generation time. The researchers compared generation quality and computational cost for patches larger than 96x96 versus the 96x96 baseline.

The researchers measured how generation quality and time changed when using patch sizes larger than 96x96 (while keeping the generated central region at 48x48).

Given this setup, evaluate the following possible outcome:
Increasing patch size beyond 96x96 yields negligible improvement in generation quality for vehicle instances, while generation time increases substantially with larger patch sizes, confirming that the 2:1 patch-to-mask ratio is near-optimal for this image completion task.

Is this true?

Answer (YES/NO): NO